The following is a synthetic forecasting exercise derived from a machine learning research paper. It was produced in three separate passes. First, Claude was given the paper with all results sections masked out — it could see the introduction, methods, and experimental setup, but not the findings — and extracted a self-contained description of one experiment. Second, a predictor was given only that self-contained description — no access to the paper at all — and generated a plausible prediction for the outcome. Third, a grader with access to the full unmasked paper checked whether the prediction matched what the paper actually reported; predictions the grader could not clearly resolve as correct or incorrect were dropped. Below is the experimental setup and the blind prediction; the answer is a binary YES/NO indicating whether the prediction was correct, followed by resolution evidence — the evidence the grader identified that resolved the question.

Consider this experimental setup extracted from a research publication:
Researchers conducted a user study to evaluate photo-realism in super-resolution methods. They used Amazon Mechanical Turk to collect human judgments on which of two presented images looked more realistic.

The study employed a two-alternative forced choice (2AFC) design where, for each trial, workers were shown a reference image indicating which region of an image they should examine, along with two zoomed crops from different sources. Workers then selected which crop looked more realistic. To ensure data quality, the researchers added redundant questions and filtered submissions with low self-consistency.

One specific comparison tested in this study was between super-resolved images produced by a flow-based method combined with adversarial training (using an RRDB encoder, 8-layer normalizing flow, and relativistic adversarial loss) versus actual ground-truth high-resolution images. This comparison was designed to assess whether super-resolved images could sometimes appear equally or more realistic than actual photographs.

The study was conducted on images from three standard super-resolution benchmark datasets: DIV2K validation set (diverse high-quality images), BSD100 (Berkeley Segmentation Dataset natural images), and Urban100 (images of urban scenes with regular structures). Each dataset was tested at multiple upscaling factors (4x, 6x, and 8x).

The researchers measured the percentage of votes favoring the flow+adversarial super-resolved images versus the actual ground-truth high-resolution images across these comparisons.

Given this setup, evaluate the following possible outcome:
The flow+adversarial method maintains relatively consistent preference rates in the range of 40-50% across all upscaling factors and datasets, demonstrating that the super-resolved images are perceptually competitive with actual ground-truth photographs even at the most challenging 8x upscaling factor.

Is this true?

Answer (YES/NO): NO